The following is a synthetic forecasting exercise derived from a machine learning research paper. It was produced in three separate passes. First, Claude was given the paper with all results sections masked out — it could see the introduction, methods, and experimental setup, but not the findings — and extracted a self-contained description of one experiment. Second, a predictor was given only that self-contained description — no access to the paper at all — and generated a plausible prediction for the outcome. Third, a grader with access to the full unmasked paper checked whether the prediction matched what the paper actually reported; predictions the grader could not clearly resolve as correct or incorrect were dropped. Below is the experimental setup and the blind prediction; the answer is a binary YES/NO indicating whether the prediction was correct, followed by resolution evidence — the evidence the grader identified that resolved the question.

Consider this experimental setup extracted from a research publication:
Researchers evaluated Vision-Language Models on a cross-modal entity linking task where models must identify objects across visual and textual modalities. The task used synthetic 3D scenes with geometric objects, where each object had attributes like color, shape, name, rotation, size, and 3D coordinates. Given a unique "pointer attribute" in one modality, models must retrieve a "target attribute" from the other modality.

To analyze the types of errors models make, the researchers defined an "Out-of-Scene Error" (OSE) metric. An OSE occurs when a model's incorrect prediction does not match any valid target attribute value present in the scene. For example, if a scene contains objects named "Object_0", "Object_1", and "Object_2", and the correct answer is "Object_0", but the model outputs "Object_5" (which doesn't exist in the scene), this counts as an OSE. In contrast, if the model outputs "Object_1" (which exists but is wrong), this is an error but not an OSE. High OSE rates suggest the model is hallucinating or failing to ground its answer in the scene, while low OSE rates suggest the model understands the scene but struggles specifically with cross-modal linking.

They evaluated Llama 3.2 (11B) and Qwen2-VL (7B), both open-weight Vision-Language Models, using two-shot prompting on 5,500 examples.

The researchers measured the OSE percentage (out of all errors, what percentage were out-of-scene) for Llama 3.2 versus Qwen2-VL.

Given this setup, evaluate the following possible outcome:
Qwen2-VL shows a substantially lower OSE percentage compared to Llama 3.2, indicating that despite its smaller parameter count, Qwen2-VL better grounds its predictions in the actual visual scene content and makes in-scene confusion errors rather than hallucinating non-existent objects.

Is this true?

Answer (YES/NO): YES